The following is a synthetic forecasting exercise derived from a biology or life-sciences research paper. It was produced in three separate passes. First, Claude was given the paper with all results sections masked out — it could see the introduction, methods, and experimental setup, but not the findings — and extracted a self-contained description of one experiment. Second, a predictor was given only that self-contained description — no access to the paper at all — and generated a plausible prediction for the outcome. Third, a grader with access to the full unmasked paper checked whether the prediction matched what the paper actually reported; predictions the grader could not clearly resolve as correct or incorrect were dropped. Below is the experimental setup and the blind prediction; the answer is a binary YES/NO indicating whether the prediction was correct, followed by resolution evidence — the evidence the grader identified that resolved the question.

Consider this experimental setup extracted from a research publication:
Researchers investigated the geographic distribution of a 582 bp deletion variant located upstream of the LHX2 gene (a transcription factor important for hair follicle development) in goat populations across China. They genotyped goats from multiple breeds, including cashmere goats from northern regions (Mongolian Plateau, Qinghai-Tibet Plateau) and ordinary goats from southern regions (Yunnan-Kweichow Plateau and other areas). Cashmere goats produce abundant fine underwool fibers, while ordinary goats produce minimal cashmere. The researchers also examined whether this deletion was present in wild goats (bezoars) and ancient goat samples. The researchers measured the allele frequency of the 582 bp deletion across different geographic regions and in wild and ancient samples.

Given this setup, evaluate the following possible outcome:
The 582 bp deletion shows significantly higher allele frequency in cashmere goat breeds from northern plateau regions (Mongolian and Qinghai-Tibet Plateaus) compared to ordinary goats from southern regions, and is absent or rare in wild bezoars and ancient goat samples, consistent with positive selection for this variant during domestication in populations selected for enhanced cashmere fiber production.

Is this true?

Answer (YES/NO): NO